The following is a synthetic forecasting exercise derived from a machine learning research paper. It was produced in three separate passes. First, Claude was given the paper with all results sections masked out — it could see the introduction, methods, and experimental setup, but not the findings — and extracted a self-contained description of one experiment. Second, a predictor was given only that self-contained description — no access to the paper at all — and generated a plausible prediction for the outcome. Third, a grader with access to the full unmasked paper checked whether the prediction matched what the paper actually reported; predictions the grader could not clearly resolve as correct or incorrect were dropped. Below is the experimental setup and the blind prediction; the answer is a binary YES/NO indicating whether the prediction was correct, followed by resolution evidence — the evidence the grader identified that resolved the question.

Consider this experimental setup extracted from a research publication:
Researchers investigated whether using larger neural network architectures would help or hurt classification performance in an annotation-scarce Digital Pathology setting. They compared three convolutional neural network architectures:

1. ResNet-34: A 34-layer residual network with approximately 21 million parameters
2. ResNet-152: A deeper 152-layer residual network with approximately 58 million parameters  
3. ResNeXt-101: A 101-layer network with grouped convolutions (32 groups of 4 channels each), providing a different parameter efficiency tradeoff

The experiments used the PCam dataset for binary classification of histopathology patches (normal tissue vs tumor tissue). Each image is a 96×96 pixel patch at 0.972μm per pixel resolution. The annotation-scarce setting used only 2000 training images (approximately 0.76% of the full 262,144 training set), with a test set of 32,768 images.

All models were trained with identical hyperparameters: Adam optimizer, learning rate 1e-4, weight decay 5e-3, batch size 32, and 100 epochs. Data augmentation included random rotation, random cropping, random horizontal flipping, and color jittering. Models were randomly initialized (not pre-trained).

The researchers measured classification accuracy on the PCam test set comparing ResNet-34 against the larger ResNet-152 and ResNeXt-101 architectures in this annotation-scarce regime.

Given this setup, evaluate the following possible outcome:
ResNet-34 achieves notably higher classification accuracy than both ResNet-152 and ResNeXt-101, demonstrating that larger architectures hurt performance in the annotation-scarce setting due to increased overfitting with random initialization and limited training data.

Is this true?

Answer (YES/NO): NO